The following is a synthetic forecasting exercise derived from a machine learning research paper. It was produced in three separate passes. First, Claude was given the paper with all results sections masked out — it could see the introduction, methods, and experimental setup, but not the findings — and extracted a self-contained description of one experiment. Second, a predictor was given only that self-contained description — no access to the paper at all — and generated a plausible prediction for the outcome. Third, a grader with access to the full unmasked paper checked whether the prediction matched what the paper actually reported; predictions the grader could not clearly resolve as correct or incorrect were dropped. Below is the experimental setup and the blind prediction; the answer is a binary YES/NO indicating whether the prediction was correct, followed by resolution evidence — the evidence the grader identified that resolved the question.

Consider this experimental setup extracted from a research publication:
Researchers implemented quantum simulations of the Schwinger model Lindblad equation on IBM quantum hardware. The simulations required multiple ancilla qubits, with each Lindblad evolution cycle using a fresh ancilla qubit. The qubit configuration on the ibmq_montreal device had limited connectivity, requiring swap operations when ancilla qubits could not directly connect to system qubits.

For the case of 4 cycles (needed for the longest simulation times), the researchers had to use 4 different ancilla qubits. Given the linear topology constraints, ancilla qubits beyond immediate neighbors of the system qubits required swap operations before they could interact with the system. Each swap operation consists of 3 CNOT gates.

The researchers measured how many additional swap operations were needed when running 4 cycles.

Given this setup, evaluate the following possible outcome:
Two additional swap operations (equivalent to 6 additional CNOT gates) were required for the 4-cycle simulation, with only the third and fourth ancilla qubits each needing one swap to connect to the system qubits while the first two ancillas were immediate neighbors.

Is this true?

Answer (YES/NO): YES